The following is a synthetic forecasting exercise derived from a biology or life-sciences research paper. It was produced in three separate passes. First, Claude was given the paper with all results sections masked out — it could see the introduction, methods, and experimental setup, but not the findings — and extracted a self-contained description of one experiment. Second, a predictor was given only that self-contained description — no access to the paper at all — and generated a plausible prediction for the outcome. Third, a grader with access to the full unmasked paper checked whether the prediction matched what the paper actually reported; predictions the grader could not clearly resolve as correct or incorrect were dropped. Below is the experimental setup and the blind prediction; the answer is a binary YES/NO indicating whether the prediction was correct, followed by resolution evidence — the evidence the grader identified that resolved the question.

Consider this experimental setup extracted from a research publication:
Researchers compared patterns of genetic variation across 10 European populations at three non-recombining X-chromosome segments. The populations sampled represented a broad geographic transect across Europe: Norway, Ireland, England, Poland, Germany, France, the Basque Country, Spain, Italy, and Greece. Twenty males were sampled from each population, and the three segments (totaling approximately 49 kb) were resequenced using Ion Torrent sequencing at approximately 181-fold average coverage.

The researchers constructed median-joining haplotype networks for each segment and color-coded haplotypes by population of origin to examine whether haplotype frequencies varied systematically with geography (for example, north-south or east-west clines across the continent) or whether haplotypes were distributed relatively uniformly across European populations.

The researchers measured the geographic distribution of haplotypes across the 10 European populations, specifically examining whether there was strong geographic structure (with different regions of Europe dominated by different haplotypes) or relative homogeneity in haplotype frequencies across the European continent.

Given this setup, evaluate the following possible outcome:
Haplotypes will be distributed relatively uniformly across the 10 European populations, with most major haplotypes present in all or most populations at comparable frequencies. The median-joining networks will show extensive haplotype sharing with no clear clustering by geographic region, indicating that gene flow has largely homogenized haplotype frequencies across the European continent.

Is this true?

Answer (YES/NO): YES